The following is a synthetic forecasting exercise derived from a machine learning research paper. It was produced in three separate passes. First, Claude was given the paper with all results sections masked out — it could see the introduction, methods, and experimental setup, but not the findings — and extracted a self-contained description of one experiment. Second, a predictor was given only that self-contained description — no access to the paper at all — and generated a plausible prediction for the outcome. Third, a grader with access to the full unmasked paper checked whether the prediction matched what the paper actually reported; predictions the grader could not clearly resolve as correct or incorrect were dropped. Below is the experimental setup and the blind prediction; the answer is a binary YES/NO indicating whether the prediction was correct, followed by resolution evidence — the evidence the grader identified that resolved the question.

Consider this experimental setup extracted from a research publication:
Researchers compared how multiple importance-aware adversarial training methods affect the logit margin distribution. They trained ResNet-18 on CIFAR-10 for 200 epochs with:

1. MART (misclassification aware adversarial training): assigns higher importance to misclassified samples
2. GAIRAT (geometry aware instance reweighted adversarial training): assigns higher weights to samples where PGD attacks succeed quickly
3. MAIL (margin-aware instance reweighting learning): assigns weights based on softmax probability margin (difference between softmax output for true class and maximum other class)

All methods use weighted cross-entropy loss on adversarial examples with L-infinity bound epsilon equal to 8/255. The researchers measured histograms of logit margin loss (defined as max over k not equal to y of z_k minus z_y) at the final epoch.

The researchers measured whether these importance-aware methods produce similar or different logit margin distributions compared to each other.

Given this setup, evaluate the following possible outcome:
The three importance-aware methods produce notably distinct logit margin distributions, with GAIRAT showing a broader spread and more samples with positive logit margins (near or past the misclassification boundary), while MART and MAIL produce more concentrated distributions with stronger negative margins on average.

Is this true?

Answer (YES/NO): NO